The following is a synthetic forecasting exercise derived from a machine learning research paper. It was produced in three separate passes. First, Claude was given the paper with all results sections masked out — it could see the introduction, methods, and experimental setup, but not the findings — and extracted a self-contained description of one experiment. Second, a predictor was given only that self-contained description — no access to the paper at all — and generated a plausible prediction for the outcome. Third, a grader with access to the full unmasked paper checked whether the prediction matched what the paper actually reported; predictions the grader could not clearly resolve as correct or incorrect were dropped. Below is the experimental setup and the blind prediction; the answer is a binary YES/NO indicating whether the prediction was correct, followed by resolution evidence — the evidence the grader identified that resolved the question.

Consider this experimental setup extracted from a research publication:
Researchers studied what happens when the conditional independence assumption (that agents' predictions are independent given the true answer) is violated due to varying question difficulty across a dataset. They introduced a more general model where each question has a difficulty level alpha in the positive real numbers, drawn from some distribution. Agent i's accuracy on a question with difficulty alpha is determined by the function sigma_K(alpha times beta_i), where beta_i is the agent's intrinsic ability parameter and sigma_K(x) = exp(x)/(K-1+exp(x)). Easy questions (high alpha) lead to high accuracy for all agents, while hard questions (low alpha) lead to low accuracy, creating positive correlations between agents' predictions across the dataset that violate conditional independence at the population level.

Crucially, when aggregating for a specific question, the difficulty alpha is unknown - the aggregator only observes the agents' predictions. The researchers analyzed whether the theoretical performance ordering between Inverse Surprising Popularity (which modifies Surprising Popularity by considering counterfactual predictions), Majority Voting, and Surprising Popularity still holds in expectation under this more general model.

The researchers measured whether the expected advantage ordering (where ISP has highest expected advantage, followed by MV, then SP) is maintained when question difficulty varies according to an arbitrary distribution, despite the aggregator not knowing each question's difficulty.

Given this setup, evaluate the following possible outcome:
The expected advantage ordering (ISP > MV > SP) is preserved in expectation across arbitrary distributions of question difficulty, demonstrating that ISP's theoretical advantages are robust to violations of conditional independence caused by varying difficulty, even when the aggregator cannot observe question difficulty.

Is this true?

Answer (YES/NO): YES